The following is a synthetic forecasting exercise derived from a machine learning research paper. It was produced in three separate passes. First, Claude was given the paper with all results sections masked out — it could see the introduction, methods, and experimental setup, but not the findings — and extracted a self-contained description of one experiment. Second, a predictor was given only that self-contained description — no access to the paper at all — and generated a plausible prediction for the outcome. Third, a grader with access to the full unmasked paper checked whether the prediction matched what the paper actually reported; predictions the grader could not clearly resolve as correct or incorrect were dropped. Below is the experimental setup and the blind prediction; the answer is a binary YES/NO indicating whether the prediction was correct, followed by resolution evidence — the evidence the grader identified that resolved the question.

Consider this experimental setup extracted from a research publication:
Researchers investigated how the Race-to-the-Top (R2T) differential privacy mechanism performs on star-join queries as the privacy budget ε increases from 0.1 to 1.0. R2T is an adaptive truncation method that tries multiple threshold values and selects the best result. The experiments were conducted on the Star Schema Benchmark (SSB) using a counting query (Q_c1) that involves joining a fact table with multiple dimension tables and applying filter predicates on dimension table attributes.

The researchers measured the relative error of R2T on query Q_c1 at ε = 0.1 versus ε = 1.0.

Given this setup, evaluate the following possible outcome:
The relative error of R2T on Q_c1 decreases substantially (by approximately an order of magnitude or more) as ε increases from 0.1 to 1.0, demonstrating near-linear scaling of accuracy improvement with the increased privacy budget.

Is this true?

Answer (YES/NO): NO